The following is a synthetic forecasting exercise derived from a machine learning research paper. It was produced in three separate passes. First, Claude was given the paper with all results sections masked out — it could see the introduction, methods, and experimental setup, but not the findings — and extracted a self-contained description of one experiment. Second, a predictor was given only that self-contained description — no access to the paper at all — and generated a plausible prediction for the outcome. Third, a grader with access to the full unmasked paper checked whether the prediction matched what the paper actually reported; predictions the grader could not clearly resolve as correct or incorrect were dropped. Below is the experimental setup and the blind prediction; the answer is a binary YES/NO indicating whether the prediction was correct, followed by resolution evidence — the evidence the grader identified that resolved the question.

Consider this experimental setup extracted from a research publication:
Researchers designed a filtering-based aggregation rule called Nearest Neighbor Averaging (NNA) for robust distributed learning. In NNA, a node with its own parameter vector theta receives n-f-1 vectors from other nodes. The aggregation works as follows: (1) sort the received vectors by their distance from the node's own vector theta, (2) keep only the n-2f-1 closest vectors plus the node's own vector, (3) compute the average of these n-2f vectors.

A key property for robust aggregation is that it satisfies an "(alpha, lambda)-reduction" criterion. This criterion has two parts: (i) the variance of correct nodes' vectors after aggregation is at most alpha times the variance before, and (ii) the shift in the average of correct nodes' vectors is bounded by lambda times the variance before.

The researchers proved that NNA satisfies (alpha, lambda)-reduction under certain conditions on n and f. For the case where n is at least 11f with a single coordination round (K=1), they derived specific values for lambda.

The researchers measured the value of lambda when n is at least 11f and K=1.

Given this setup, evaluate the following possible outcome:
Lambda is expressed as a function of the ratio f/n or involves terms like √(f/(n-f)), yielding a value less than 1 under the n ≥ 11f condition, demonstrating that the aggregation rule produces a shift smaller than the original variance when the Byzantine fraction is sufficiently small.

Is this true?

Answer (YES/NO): YES